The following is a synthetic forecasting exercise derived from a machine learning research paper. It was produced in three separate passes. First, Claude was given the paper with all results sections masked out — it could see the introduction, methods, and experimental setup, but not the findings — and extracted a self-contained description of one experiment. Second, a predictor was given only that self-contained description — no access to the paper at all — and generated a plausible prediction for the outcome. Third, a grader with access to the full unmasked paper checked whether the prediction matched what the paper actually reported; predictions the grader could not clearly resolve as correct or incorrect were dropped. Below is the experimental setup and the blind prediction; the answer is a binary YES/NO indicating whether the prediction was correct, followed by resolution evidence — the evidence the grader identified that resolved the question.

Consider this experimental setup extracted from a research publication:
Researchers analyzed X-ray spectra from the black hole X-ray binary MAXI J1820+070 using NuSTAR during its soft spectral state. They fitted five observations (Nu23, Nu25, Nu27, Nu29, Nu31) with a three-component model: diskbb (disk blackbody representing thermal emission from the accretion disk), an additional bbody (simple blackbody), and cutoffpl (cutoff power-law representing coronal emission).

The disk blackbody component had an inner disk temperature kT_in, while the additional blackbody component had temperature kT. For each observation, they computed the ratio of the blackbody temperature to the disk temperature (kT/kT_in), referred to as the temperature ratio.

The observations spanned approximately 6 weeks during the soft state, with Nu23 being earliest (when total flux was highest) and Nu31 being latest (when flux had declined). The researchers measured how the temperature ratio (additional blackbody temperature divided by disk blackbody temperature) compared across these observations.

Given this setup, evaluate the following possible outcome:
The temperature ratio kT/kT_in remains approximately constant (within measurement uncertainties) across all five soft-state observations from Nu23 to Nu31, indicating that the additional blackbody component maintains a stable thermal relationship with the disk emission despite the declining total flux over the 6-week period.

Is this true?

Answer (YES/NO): NO